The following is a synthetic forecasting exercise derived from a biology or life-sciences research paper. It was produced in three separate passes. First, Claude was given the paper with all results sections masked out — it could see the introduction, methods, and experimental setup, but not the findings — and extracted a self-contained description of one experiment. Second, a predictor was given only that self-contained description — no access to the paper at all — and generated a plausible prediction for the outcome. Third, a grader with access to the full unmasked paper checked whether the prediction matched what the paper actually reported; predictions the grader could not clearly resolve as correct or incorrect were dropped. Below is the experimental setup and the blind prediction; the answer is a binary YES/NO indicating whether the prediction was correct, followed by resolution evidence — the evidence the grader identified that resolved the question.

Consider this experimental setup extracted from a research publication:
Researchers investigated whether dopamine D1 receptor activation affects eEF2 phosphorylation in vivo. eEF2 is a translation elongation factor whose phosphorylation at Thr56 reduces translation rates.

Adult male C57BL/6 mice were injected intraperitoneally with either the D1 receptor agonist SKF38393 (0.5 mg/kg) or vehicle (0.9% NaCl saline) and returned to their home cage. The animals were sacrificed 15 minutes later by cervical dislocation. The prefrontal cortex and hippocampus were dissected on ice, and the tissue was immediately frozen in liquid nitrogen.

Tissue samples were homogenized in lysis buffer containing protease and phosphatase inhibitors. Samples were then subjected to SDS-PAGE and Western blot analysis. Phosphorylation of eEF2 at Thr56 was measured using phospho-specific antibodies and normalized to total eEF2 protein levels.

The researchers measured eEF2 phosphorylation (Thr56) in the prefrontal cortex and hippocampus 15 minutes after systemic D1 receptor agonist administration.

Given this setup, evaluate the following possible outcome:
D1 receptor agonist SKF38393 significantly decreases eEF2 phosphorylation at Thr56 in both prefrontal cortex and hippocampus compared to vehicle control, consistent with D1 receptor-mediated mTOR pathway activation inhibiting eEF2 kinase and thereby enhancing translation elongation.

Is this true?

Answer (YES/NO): YES